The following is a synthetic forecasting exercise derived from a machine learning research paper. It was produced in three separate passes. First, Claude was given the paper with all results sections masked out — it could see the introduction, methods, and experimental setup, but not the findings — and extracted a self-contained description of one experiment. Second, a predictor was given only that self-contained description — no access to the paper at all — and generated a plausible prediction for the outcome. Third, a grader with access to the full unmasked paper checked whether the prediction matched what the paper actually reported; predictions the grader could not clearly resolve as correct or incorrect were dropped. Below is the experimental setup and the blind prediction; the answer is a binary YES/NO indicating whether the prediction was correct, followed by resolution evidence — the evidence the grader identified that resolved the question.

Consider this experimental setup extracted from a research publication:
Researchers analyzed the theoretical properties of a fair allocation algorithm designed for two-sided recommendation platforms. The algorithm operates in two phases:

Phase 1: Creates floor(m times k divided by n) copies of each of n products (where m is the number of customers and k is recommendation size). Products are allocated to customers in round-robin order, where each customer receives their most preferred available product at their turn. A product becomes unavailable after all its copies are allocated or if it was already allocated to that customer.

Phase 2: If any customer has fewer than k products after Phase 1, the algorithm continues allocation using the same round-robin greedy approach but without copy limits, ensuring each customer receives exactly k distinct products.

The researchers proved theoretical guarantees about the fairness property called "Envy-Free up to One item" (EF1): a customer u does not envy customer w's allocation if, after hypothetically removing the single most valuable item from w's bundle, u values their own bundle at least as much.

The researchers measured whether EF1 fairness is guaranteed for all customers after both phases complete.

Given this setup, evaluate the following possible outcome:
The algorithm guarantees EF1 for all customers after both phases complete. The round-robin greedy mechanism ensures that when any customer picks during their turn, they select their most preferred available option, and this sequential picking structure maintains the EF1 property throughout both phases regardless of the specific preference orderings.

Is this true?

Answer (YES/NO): YES